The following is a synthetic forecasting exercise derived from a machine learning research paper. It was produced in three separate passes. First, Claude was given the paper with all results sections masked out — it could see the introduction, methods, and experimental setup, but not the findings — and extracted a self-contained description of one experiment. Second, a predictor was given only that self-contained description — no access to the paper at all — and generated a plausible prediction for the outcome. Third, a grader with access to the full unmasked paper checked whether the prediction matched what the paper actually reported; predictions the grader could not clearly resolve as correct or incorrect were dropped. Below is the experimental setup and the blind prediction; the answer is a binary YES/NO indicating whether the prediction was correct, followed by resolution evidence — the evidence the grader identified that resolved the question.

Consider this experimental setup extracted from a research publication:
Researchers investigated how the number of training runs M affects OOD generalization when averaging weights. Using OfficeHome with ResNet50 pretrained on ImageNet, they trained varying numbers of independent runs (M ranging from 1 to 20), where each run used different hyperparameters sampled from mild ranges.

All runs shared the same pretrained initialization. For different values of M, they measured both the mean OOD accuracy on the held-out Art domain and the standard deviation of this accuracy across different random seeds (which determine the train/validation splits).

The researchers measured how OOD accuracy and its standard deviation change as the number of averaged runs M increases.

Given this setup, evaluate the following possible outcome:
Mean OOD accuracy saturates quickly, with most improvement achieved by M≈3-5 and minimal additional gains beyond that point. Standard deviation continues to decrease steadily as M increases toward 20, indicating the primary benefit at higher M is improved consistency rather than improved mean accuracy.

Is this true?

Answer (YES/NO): NO